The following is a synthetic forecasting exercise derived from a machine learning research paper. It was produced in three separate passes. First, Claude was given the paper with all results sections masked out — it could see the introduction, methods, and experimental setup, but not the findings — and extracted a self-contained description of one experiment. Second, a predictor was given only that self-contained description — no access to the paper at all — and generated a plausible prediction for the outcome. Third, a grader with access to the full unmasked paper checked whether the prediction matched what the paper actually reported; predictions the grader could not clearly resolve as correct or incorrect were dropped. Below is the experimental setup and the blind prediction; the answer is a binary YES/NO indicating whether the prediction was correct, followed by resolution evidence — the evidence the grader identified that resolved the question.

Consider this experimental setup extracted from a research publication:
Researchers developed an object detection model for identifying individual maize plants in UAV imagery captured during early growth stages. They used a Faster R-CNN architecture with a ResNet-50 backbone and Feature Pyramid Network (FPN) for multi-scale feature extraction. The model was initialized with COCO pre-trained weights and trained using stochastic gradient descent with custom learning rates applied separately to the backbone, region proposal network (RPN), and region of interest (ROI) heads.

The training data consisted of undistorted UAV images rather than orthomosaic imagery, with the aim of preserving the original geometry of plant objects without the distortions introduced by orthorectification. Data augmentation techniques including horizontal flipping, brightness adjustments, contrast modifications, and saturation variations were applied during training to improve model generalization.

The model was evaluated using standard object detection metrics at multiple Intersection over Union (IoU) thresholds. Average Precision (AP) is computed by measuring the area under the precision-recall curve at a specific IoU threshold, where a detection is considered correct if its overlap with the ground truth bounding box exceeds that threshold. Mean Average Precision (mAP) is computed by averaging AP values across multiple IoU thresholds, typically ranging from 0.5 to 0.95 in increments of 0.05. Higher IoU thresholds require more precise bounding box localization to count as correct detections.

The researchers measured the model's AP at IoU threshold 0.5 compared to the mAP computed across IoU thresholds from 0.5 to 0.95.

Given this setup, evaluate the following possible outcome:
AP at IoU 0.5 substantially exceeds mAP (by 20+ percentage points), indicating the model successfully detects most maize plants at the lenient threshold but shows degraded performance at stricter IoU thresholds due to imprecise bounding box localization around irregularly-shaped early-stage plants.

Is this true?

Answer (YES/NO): YES